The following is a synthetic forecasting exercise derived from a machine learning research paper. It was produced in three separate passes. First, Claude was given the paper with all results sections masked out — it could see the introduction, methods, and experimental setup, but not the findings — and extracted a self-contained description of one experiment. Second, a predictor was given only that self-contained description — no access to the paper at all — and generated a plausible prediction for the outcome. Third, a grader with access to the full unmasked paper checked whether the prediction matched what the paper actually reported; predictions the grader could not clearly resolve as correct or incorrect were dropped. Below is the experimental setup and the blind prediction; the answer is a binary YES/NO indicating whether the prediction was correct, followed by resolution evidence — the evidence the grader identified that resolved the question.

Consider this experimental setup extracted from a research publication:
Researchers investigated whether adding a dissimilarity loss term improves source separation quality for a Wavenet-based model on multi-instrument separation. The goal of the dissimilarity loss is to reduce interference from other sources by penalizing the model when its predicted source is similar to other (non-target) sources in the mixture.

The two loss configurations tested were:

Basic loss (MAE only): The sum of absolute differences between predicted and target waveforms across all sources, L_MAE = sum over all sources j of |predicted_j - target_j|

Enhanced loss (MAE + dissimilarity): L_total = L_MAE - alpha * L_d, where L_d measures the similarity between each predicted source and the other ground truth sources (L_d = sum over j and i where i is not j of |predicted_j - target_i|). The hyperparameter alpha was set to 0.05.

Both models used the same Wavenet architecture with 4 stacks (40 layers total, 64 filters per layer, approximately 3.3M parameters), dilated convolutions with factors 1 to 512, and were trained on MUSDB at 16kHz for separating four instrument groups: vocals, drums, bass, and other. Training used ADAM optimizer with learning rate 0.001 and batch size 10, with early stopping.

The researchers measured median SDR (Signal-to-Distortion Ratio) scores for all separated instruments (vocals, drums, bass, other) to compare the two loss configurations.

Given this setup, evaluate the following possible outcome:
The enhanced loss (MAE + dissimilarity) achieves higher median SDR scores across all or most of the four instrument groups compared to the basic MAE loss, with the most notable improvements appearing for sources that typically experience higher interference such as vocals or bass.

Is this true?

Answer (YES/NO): NO